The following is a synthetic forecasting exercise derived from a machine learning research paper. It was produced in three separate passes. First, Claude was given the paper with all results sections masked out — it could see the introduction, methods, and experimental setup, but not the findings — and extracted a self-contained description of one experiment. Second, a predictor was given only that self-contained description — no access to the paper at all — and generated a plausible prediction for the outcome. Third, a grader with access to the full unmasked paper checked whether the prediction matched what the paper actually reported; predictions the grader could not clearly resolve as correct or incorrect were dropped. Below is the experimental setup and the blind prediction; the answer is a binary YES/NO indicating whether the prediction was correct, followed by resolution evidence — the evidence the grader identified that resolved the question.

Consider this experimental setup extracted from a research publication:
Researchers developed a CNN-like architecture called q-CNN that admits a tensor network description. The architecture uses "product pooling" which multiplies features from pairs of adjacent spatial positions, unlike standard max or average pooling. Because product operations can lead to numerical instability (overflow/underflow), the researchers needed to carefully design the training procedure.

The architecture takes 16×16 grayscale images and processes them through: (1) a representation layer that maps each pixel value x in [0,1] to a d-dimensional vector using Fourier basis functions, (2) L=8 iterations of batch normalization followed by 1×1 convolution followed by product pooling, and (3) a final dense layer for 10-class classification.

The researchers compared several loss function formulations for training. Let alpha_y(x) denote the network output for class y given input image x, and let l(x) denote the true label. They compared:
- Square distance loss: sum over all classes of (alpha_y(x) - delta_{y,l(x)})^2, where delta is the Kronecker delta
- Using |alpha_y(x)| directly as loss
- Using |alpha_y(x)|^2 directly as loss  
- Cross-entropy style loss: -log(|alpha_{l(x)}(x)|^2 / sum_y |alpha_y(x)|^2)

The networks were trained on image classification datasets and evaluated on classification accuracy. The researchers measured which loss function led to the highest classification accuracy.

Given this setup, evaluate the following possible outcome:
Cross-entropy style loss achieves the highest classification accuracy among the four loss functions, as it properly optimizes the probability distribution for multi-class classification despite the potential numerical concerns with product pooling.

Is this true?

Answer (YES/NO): NO